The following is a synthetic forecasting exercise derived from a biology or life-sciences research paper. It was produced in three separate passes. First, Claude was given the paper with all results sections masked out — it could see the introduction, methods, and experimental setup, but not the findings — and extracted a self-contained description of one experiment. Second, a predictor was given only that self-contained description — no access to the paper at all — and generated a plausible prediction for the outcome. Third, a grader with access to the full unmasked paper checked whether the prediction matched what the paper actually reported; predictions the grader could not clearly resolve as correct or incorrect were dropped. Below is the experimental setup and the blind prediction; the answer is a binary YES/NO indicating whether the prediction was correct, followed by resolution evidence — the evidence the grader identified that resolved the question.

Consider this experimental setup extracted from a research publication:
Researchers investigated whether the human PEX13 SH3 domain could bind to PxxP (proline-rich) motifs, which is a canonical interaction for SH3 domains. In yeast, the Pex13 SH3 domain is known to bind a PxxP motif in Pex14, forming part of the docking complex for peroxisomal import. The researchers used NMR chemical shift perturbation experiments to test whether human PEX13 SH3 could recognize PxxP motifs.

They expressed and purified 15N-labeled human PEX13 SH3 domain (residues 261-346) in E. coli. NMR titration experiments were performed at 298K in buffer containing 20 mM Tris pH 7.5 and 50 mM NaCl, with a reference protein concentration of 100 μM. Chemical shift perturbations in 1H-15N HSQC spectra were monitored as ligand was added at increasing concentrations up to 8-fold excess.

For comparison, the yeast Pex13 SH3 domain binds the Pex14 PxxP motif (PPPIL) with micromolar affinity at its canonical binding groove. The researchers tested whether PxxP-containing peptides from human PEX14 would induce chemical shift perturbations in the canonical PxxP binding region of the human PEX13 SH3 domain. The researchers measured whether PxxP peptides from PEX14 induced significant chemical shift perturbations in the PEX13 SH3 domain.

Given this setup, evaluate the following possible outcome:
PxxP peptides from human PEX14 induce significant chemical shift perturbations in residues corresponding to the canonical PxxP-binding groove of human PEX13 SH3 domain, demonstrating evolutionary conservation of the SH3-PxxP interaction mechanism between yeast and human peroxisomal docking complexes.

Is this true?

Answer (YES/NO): NO